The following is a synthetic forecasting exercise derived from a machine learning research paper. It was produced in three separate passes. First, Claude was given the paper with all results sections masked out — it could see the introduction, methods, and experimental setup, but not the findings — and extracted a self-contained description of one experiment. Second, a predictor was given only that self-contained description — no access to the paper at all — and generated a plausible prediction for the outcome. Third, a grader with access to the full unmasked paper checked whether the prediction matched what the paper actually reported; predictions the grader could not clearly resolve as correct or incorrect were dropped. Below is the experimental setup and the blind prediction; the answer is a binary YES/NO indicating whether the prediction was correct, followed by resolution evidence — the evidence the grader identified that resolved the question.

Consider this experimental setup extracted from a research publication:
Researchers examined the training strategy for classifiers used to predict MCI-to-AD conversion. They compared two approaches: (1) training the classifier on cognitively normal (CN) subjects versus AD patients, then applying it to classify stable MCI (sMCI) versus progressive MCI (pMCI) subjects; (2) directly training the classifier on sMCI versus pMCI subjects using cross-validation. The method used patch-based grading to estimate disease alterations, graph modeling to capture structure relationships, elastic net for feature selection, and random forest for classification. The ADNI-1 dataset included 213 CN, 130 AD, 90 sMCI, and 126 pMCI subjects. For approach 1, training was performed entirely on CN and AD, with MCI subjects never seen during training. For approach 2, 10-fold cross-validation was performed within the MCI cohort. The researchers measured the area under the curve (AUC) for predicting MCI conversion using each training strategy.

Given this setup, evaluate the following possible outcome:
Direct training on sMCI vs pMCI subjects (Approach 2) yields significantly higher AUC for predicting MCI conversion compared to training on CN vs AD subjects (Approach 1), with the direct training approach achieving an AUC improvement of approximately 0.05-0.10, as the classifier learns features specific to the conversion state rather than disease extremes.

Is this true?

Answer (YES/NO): NO